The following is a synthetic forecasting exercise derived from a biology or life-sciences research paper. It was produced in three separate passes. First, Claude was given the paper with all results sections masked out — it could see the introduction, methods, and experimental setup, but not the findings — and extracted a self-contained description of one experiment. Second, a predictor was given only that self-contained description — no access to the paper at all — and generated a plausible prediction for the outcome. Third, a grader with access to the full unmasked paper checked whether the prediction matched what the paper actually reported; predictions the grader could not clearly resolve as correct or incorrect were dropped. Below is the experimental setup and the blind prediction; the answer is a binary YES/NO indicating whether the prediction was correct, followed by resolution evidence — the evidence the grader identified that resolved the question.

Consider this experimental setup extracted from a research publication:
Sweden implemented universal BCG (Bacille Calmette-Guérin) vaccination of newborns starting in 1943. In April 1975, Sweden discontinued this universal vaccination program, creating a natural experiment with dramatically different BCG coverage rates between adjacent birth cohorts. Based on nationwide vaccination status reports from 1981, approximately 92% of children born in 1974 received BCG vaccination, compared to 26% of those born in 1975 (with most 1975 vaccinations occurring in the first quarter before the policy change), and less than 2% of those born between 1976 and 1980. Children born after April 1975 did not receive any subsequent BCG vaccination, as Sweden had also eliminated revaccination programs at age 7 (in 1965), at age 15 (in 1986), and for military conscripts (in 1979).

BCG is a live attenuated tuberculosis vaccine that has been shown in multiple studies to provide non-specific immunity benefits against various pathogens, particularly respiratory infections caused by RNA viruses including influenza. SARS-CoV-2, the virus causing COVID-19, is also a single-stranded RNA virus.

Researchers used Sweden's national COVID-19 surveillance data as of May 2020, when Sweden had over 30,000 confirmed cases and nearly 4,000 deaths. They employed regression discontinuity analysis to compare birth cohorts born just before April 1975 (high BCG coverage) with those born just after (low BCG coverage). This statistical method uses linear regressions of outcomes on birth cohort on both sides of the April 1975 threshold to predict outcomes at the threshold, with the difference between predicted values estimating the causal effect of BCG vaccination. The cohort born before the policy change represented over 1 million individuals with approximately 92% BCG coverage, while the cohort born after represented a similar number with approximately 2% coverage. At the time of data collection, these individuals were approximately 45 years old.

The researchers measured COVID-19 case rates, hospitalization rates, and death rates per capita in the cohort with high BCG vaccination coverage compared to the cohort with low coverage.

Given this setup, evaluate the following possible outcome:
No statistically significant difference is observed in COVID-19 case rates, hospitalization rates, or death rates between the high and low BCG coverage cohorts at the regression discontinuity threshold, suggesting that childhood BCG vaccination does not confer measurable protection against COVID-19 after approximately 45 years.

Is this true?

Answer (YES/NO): YES